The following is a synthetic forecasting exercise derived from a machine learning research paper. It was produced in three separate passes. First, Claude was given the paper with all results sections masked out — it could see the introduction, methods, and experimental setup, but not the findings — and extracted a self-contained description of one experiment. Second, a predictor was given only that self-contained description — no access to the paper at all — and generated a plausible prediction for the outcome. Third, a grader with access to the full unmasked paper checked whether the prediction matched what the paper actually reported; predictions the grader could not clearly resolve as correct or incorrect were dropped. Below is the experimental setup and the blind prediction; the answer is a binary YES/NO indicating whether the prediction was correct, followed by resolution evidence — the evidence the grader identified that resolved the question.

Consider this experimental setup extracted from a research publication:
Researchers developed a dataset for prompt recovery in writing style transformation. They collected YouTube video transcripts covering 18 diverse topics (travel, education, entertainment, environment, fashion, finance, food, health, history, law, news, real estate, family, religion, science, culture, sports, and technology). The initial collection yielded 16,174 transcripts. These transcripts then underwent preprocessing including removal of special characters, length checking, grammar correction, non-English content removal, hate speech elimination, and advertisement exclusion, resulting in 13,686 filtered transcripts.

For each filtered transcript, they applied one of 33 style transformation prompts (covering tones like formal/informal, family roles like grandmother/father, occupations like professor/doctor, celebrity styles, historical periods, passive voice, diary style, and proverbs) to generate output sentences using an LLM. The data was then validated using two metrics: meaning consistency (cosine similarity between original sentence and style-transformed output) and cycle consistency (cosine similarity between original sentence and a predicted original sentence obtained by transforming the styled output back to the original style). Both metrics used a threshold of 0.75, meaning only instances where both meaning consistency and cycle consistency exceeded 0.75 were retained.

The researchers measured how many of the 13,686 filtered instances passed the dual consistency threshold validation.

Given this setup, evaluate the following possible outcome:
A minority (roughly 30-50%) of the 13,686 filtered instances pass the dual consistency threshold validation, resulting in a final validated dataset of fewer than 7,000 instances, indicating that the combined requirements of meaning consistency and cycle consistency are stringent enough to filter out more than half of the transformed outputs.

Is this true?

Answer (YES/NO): NO